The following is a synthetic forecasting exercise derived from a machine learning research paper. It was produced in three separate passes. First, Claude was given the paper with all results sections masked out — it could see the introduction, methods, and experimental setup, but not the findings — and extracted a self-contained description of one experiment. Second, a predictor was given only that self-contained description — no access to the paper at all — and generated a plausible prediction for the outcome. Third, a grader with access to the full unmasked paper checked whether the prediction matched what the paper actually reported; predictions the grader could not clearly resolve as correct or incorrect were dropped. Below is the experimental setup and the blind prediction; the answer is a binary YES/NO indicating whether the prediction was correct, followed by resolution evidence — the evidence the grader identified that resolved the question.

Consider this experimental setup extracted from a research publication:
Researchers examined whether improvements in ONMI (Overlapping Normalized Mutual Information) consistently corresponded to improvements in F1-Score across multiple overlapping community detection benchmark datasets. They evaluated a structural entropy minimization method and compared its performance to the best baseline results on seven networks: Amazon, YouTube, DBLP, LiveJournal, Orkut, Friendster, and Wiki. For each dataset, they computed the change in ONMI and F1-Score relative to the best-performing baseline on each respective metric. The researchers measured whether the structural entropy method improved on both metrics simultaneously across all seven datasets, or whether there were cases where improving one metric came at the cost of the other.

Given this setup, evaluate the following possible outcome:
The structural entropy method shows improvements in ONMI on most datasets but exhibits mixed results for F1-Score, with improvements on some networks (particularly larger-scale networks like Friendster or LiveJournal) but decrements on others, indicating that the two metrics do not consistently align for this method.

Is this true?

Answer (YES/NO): NO